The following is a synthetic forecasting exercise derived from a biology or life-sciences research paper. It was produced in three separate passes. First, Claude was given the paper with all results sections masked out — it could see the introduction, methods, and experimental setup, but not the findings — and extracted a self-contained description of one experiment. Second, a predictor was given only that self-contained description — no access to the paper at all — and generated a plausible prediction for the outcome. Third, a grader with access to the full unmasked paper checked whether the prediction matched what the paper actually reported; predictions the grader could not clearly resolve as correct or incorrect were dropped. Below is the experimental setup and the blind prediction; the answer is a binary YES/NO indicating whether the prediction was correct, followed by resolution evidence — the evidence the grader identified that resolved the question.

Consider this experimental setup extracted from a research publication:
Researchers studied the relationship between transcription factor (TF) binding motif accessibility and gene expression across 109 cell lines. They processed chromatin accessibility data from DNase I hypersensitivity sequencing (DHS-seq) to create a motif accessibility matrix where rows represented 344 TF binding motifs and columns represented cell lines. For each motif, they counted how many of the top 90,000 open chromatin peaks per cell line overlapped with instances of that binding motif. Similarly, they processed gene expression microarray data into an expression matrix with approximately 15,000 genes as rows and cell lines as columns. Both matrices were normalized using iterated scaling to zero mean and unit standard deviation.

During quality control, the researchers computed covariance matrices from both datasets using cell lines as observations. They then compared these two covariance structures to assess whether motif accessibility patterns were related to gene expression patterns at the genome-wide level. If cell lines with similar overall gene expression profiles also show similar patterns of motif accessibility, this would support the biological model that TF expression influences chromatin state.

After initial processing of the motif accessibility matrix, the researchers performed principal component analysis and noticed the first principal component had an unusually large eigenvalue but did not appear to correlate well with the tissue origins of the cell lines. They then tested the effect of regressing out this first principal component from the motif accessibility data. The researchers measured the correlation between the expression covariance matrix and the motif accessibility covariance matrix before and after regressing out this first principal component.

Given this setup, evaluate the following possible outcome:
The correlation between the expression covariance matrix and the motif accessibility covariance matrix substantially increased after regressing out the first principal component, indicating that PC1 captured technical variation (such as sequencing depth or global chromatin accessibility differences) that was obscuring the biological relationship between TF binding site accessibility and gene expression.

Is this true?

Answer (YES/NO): YES